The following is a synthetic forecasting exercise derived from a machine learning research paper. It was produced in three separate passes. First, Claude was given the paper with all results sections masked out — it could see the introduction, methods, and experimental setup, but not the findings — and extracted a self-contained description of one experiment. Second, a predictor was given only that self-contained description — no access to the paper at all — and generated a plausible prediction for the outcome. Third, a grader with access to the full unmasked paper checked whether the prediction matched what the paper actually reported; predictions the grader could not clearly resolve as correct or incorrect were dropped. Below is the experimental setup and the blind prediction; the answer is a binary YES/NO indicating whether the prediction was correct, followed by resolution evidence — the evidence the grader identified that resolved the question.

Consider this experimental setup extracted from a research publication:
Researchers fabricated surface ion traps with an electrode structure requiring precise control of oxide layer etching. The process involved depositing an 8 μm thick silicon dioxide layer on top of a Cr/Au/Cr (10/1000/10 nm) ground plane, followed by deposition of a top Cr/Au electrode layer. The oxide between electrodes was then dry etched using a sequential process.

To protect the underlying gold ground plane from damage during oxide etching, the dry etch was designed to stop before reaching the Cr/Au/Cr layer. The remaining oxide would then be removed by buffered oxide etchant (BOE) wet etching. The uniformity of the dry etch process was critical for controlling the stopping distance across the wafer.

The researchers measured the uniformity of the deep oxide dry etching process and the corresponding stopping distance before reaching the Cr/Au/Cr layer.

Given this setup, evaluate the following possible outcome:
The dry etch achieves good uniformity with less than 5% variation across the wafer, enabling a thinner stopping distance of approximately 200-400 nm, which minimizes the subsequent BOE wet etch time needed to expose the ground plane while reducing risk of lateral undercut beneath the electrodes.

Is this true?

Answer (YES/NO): NO